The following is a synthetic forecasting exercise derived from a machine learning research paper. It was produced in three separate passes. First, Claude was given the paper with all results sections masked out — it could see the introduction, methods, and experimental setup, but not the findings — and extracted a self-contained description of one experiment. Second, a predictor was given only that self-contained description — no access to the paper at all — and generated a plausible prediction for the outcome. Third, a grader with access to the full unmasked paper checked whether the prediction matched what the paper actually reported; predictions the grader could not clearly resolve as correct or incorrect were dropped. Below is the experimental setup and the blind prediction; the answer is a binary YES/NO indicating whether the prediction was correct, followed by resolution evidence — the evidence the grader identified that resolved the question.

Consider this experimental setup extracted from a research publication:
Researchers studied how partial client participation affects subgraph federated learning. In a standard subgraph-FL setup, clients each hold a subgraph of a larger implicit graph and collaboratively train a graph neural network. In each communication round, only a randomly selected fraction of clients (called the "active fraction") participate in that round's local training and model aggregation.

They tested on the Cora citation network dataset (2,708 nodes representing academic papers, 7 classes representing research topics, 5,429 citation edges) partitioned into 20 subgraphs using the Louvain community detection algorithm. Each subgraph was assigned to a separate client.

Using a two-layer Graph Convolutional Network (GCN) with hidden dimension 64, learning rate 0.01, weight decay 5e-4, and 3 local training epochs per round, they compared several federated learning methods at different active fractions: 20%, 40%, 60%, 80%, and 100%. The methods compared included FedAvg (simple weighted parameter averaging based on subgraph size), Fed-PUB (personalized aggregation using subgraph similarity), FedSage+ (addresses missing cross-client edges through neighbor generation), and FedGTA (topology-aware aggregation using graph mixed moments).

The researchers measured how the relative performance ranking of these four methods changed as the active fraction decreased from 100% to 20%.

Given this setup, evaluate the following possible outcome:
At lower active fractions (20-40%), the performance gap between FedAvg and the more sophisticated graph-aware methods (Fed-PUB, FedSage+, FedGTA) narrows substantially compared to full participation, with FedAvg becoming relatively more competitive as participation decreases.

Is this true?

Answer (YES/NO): NO